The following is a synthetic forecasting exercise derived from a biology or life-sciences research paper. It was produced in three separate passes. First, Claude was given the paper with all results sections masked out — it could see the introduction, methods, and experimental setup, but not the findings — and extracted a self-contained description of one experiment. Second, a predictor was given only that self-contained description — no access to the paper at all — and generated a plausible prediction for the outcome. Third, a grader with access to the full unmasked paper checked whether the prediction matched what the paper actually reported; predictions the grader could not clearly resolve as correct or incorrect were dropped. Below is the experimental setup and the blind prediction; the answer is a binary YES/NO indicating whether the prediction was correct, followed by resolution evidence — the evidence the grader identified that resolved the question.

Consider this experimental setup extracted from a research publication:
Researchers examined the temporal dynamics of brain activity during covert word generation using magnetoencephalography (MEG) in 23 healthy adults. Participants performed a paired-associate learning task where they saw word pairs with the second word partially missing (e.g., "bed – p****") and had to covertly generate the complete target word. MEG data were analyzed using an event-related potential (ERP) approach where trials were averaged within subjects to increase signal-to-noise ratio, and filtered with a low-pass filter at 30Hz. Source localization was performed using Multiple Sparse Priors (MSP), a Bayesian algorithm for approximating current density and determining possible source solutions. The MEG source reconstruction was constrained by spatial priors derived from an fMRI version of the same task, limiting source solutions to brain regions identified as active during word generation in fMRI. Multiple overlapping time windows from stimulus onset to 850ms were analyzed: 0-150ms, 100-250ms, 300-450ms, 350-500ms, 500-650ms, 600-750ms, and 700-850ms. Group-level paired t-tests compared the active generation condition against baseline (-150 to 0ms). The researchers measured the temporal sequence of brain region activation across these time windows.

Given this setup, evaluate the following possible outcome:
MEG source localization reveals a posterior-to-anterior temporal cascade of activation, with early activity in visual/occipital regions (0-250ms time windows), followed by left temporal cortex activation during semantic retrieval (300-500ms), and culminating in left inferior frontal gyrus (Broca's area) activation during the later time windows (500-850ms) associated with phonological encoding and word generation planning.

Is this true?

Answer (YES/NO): NO